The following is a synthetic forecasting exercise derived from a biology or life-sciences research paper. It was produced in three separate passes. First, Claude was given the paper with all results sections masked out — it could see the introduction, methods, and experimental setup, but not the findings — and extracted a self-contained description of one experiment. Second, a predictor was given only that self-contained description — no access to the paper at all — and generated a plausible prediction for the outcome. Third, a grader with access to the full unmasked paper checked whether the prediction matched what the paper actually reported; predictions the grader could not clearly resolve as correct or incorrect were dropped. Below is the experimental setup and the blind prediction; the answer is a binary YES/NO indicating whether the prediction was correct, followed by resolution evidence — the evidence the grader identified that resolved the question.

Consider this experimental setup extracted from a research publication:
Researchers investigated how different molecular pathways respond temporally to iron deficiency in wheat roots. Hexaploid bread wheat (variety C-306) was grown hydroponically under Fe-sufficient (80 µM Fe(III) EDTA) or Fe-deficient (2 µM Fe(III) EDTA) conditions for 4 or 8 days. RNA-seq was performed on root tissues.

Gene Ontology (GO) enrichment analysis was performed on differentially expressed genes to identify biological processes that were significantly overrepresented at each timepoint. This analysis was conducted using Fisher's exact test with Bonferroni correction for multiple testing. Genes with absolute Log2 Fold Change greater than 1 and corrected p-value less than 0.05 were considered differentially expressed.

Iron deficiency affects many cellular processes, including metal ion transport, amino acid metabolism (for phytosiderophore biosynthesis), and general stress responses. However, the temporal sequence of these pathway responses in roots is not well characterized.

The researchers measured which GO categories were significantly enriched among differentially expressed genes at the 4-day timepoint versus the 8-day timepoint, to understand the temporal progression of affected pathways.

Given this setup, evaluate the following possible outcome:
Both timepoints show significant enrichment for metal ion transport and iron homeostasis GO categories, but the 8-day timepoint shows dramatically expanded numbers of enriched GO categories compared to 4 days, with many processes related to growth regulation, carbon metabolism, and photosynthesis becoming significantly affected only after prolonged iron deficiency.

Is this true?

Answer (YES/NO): NO